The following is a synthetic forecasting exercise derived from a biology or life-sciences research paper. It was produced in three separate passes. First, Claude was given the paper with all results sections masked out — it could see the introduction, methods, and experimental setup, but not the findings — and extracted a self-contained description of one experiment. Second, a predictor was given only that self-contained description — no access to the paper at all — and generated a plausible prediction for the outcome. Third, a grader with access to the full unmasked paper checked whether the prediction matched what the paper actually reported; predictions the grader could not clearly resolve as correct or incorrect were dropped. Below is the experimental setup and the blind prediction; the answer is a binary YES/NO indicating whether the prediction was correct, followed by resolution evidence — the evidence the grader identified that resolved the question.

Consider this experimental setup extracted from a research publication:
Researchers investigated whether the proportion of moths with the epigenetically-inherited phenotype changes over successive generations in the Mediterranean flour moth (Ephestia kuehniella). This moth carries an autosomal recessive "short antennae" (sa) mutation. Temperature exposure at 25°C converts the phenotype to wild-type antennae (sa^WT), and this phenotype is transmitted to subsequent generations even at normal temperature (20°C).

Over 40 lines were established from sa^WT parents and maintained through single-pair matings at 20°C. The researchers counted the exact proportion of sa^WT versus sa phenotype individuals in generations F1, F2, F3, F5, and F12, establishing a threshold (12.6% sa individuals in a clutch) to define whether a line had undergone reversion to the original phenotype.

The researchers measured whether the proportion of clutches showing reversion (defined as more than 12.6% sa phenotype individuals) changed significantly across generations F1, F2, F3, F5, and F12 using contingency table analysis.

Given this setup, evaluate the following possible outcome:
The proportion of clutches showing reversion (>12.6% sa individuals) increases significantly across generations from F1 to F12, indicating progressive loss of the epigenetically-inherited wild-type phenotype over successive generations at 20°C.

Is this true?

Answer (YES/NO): NO